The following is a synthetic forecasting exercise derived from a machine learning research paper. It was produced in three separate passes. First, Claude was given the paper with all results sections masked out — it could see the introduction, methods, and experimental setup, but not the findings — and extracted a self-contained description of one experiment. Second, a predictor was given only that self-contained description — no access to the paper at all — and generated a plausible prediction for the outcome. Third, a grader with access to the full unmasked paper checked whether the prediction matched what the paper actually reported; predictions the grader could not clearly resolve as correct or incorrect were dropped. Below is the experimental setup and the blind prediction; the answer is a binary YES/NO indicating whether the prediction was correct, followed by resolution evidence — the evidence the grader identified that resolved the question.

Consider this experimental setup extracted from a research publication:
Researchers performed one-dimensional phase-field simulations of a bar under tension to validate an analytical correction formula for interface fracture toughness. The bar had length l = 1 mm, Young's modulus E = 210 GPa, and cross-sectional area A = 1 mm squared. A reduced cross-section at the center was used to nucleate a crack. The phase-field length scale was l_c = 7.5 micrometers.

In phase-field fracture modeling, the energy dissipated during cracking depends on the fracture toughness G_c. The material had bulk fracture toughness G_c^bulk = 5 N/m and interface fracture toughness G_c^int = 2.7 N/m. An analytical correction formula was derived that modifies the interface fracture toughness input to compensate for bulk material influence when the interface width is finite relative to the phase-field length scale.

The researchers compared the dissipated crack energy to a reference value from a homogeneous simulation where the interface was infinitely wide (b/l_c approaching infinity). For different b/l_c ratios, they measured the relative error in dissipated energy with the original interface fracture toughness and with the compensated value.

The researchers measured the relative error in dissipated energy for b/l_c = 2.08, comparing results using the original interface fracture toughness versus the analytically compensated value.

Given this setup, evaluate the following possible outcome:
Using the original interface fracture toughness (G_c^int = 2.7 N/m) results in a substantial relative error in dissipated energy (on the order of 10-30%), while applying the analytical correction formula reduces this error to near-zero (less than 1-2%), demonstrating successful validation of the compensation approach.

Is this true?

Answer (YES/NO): YES